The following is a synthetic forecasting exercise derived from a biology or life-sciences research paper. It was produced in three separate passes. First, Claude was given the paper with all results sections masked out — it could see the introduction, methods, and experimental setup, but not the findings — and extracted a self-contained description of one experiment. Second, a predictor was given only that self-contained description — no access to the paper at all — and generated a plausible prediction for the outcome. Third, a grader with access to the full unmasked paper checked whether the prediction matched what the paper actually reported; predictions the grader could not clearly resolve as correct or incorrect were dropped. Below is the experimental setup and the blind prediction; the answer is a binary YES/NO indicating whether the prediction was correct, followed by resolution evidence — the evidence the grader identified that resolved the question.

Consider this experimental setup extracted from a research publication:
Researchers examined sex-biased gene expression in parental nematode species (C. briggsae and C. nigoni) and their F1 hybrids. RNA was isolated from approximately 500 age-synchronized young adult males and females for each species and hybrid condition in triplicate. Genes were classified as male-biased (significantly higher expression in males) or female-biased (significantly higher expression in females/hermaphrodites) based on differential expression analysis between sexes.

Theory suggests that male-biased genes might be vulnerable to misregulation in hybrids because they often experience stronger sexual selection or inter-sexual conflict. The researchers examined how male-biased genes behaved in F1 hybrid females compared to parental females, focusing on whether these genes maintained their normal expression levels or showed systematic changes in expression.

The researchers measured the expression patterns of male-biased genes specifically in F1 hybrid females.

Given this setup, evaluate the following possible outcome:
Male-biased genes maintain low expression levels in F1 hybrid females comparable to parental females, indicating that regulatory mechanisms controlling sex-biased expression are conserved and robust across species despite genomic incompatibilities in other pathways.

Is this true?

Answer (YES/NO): NO